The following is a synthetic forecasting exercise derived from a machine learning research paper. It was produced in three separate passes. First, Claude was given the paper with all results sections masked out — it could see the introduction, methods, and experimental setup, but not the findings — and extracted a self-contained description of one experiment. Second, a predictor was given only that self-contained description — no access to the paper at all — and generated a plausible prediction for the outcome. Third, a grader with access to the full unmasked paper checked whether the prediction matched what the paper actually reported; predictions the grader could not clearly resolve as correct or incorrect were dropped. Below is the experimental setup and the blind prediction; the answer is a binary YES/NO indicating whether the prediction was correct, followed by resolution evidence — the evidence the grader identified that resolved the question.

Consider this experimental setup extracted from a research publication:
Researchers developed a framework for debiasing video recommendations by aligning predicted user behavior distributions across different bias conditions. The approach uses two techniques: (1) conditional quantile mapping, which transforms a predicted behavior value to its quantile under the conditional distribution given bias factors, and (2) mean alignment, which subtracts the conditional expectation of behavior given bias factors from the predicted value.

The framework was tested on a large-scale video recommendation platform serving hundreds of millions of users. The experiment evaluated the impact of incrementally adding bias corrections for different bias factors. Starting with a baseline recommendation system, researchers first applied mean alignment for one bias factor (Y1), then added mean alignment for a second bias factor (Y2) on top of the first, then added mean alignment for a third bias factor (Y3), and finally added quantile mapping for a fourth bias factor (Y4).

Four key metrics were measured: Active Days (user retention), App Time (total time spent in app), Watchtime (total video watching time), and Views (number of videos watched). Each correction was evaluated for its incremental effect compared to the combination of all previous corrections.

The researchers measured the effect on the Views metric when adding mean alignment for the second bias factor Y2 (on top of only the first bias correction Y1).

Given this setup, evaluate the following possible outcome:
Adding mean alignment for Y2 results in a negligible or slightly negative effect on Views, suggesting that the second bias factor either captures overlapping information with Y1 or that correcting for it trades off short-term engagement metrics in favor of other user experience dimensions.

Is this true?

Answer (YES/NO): NO